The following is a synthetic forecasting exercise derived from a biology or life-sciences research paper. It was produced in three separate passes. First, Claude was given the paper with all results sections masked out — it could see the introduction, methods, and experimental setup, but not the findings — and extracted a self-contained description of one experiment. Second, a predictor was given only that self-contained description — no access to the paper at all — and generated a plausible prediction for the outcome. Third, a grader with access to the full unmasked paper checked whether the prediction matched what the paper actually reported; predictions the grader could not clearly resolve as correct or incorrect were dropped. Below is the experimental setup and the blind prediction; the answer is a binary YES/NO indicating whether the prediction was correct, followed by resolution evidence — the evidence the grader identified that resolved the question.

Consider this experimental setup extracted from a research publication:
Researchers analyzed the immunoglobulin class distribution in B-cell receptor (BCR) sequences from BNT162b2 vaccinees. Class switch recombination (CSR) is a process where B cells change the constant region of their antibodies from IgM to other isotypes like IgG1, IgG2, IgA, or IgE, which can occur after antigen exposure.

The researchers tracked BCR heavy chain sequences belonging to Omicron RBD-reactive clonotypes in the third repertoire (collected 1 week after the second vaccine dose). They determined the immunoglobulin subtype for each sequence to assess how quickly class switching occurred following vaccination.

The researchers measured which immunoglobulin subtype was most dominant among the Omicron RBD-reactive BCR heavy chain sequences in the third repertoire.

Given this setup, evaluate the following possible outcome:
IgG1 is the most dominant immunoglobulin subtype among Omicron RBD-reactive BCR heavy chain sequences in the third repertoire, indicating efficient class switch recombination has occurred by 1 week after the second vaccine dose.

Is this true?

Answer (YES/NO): YES